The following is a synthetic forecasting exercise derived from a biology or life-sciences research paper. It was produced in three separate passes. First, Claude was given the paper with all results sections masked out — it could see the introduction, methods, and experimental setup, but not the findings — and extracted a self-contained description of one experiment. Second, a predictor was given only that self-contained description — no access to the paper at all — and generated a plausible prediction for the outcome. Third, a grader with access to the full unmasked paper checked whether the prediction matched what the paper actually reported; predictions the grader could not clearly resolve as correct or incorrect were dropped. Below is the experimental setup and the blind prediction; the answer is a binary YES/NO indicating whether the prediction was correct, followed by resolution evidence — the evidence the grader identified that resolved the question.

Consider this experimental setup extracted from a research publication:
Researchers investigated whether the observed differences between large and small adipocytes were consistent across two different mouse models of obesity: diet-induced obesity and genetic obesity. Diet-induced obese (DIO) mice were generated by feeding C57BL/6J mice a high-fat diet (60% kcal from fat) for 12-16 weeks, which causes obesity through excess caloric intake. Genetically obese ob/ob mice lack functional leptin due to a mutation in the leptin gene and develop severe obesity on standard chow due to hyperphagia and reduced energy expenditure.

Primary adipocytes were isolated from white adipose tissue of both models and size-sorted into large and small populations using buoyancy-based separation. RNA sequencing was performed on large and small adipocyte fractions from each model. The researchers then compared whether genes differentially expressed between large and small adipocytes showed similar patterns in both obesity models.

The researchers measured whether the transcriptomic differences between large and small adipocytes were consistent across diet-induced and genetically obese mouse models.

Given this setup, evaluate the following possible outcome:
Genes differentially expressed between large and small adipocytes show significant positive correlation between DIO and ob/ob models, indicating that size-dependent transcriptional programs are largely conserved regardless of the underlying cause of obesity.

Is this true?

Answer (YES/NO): YES